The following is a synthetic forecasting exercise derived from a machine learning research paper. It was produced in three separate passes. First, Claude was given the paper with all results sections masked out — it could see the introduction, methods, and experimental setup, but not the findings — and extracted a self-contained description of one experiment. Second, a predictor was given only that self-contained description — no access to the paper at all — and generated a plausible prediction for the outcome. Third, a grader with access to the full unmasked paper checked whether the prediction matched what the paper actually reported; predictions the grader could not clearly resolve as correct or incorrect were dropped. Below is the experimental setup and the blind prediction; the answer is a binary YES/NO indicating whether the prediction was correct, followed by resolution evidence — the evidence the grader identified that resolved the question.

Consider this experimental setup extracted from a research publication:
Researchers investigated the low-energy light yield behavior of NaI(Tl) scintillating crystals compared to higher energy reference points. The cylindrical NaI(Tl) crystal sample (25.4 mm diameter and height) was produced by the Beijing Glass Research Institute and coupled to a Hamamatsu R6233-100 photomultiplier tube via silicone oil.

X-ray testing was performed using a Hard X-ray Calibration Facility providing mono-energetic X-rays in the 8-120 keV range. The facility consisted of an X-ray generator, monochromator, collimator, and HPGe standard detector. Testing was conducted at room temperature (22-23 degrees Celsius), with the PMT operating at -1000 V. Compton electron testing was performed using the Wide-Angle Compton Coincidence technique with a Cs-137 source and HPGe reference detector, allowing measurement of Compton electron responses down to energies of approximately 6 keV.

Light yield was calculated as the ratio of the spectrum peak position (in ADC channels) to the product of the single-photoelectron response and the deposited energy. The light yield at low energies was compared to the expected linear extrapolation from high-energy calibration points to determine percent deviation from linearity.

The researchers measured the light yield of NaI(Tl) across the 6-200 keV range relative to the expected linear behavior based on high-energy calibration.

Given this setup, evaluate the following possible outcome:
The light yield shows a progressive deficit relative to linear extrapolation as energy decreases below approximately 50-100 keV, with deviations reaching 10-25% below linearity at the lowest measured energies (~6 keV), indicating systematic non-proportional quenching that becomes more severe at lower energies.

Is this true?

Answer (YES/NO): NO